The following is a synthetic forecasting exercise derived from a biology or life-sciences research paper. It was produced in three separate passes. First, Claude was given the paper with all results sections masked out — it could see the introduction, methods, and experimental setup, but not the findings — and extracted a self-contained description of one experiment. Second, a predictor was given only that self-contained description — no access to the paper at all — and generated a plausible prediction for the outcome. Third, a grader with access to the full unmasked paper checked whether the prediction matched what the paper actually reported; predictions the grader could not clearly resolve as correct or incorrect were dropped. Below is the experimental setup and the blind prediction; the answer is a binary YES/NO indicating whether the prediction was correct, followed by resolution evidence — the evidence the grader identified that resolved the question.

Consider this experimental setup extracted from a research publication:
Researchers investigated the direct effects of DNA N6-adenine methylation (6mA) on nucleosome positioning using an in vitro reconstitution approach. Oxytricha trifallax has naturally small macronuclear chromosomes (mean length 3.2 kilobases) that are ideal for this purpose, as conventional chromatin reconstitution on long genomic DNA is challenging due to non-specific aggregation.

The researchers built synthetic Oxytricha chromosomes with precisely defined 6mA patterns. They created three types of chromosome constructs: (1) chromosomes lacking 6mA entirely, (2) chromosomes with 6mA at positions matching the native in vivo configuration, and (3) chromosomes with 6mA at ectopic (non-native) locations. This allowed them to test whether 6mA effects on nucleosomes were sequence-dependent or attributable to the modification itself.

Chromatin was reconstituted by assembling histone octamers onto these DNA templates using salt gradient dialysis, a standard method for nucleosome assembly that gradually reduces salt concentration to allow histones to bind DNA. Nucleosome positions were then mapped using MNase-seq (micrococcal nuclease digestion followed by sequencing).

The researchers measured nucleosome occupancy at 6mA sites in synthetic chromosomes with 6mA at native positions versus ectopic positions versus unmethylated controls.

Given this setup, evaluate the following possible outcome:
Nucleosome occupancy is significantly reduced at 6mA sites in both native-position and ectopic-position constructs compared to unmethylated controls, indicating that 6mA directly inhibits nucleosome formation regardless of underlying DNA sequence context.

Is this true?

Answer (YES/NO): YES